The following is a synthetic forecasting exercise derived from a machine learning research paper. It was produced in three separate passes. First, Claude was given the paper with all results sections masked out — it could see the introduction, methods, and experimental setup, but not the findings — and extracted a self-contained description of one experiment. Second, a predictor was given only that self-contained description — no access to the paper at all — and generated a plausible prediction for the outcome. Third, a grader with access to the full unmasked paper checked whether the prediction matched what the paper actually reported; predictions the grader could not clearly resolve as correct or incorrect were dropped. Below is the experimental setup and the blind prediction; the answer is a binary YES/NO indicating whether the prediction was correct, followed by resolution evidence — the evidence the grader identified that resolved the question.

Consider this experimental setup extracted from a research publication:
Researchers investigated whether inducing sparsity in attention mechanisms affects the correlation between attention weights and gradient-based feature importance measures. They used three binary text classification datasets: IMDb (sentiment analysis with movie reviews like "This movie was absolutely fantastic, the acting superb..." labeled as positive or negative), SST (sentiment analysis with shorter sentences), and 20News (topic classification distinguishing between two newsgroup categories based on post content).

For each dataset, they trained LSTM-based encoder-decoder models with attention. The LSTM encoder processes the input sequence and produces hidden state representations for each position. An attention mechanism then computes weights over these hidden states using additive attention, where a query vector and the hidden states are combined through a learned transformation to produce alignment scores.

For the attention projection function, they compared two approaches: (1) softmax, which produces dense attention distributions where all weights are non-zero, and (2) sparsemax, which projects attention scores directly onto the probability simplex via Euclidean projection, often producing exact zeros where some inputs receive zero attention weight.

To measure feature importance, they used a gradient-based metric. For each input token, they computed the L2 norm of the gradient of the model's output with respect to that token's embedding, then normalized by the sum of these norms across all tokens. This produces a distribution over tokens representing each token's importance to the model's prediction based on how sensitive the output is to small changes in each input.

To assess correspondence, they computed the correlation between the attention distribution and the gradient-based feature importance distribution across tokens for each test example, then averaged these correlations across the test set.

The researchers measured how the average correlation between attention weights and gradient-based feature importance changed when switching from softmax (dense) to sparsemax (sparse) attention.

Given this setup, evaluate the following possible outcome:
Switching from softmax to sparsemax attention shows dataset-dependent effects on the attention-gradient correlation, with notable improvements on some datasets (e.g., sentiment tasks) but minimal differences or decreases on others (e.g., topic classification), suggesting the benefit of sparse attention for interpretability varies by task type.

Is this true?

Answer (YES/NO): NO